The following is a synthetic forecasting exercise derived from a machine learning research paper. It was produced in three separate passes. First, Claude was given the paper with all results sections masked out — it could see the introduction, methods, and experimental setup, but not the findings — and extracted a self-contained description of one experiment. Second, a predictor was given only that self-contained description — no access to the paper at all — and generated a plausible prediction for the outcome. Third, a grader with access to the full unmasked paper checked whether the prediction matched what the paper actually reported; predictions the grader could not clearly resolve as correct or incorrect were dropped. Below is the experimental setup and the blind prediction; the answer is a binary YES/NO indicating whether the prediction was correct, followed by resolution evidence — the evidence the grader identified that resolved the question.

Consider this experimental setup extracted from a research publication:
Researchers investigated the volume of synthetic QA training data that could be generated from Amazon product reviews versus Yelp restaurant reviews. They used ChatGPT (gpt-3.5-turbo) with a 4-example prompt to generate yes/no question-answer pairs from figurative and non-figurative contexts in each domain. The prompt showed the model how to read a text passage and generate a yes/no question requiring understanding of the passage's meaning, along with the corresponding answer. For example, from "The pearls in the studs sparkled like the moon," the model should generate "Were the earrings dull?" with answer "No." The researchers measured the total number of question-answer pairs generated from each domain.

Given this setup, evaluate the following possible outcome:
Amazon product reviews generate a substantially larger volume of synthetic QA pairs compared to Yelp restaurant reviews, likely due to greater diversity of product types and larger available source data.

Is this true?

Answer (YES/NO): YES